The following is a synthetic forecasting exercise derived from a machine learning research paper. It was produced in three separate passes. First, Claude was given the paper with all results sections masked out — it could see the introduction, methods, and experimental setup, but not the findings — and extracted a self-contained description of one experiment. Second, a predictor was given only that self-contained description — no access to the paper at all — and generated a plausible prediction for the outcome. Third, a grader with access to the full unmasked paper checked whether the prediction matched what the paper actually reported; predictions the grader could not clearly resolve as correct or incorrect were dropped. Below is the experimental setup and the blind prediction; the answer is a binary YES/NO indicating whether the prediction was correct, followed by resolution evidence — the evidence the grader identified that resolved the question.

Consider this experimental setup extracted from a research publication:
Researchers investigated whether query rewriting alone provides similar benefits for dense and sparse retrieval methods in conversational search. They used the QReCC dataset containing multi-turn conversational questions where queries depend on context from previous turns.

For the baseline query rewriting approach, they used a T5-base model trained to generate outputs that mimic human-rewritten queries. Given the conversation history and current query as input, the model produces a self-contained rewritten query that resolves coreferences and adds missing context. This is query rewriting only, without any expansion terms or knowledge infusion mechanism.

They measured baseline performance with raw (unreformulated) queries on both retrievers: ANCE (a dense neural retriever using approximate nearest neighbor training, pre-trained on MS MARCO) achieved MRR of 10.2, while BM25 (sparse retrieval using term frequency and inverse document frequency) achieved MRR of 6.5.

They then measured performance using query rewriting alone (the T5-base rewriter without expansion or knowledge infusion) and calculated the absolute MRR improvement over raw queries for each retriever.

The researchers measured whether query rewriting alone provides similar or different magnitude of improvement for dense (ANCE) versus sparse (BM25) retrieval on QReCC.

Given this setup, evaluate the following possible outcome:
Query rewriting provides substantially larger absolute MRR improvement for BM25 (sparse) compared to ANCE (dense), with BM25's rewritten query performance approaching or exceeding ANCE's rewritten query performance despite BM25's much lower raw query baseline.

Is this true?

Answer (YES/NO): NO